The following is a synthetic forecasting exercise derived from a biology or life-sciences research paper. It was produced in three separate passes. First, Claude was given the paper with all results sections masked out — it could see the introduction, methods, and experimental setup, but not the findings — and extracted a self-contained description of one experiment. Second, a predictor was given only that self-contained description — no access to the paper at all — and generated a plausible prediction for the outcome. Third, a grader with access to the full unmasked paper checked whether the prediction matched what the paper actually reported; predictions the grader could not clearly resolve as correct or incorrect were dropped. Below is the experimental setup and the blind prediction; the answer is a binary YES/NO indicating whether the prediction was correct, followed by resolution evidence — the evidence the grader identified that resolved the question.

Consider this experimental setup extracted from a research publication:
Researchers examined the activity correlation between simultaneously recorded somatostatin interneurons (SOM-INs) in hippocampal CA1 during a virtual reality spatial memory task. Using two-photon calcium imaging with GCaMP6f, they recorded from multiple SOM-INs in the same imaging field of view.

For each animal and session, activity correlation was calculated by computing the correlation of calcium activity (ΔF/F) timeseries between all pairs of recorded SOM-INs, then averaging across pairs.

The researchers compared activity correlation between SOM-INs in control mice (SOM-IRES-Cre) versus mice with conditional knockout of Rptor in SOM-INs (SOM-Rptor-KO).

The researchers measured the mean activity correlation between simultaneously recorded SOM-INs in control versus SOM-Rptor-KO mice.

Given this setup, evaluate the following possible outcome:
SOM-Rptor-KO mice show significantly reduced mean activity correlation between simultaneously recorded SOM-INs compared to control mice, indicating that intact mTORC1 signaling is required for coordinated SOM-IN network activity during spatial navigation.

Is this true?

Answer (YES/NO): NO